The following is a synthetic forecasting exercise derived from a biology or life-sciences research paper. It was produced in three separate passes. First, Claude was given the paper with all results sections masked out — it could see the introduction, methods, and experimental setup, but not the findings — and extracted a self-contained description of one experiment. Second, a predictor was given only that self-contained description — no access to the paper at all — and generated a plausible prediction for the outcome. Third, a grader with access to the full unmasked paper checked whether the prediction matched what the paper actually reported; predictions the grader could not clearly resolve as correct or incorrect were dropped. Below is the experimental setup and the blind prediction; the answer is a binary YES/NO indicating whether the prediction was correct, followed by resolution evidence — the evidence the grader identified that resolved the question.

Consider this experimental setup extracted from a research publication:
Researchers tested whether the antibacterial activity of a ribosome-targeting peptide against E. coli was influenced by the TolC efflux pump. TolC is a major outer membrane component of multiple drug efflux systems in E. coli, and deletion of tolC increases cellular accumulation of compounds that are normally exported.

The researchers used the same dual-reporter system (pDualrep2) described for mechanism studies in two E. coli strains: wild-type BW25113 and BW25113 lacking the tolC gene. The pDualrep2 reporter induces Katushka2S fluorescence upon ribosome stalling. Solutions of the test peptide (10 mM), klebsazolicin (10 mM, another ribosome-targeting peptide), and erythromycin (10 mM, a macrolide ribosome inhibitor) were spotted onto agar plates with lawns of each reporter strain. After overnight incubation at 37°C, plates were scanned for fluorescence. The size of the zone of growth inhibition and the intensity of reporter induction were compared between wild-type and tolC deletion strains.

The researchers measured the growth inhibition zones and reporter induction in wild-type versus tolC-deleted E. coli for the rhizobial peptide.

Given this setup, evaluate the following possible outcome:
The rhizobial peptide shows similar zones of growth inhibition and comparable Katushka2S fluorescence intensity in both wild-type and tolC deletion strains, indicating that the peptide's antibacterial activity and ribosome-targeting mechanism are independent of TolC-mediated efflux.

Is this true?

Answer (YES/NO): NO